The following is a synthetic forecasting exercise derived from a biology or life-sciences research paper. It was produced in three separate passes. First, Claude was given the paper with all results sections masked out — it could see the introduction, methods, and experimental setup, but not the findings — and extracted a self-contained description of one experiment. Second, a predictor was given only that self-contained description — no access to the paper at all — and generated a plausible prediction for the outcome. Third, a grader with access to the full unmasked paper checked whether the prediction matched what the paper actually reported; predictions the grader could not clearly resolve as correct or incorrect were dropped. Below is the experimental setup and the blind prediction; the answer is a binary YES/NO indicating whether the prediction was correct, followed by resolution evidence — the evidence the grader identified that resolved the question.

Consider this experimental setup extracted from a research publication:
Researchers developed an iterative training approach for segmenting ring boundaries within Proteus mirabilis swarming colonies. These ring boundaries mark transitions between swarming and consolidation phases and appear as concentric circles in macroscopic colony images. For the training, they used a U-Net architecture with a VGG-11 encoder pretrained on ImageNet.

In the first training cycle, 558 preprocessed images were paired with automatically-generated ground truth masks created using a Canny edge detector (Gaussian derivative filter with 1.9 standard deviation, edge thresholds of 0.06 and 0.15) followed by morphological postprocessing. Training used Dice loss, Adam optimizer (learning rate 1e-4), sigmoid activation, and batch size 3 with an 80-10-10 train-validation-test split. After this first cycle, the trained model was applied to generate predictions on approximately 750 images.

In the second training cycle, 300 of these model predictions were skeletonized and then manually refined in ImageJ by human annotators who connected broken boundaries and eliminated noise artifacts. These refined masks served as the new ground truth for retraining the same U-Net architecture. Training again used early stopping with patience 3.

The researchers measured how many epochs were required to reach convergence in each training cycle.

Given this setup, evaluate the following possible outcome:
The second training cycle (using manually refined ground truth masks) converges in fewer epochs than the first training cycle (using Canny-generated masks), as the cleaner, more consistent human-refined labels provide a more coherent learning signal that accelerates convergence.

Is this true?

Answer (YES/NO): NO